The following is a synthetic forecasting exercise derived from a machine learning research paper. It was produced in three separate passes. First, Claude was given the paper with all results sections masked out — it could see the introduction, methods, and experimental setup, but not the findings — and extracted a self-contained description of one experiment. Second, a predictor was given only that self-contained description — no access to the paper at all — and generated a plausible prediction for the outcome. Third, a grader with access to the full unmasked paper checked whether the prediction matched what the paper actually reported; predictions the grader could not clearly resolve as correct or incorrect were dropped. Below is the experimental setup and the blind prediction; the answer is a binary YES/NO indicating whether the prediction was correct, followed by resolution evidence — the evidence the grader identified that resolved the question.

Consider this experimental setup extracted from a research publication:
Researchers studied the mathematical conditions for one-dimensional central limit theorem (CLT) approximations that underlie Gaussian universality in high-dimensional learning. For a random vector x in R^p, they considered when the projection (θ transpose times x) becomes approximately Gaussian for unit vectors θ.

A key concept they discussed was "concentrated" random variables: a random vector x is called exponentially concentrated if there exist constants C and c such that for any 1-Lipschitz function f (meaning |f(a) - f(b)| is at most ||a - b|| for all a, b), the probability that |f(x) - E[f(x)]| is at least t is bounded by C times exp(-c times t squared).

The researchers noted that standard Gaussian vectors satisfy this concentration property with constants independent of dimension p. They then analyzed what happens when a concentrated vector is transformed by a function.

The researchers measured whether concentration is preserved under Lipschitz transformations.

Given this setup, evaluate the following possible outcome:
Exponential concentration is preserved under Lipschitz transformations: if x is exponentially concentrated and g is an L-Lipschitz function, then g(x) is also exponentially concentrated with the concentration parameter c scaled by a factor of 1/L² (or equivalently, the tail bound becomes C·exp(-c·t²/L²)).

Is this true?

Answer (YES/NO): NO